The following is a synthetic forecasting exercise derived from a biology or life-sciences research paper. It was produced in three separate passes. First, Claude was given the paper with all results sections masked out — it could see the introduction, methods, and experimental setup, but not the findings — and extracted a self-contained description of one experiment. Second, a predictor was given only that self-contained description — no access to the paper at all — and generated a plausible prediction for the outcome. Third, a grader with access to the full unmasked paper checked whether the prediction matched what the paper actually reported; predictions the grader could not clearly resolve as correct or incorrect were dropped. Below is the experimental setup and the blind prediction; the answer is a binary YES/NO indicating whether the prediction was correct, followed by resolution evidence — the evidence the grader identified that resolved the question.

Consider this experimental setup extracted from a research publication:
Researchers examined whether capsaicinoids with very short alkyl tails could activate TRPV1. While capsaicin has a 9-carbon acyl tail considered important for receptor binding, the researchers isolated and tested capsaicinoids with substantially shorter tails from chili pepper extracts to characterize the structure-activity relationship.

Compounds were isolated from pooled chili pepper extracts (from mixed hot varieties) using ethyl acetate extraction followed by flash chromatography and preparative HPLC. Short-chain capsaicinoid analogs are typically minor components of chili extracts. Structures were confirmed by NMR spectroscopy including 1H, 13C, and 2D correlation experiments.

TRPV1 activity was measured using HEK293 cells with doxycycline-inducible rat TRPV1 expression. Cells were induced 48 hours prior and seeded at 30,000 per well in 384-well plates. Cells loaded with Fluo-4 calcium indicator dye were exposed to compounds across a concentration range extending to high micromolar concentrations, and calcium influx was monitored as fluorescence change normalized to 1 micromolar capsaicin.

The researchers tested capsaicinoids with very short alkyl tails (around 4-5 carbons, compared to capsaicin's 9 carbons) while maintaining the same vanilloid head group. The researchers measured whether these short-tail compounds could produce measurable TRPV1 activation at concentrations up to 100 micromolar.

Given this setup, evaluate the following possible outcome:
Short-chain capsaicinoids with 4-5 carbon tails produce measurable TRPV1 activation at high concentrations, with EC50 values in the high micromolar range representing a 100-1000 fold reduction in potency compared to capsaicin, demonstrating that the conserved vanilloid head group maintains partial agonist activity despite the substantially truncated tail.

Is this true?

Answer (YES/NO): NO